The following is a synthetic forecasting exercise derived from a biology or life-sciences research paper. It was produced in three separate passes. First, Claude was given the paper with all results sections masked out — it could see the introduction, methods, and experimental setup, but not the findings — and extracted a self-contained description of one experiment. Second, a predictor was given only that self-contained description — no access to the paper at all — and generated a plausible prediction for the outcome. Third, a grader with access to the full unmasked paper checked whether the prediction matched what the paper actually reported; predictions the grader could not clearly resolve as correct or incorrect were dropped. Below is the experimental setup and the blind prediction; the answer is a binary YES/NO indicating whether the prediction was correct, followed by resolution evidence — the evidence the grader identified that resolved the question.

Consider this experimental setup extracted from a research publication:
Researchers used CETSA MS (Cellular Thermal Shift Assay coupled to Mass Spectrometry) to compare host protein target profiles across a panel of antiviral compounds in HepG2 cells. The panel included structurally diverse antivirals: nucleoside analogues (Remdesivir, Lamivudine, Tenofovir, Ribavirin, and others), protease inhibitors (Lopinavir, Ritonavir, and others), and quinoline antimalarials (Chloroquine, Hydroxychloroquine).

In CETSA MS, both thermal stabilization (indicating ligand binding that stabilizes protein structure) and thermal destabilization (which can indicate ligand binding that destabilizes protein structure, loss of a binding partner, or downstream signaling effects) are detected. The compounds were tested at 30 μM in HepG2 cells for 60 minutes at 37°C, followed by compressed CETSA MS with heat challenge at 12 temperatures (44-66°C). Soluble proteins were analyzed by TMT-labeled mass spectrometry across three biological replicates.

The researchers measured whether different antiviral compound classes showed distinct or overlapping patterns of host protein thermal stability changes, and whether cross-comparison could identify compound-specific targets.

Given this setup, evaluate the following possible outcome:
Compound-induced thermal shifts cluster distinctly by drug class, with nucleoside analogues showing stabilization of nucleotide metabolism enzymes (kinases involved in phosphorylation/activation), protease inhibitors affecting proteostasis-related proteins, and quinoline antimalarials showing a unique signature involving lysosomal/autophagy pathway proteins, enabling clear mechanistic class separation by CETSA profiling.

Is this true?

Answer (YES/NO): NO